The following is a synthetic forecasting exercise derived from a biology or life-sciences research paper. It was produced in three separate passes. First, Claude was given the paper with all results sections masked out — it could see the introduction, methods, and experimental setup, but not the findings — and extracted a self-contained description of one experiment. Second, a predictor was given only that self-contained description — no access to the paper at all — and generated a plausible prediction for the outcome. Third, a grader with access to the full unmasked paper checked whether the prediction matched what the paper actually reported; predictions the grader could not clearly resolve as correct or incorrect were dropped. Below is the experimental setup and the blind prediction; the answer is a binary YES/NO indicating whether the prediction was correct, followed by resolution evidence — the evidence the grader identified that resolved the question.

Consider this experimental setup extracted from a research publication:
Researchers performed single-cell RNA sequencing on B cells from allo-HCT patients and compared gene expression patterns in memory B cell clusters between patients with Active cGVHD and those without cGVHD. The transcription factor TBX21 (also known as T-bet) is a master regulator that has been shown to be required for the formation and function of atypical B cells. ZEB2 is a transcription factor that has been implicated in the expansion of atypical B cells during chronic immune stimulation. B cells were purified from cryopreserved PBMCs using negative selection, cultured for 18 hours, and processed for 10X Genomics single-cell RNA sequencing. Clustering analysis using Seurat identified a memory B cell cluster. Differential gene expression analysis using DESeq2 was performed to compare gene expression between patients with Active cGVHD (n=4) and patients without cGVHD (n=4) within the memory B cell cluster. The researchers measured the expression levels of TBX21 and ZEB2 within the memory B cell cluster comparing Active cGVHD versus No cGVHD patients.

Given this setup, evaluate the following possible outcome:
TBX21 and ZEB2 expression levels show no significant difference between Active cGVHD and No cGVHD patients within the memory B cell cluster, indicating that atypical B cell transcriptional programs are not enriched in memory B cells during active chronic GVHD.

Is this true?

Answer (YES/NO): NO